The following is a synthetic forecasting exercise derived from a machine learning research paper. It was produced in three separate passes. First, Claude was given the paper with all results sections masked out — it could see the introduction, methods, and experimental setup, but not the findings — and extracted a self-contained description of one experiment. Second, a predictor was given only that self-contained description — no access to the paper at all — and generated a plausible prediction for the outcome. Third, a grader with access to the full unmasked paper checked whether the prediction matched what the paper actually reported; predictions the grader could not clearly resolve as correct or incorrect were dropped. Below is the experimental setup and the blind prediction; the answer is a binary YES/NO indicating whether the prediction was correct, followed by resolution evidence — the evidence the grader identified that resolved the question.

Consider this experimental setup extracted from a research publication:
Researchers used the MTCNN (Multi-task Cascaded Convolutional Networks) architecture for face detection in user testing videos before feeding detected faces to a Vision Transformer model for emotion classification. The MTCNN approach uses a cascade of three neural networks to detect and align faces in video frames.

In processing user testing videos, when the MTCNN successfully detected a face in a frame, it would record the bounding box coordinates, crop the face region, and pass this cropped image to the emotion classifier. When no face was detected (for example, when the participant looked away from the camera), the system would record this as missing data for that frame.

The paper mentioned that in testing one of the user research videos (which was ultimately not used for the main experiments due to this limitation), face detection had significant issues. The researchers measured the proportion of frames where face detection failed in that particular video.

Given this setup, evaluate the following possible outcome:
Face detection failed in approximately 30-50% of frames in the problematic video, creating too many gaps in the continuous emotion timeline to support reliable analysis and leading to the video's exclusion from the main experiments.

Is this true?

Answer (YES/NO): NO